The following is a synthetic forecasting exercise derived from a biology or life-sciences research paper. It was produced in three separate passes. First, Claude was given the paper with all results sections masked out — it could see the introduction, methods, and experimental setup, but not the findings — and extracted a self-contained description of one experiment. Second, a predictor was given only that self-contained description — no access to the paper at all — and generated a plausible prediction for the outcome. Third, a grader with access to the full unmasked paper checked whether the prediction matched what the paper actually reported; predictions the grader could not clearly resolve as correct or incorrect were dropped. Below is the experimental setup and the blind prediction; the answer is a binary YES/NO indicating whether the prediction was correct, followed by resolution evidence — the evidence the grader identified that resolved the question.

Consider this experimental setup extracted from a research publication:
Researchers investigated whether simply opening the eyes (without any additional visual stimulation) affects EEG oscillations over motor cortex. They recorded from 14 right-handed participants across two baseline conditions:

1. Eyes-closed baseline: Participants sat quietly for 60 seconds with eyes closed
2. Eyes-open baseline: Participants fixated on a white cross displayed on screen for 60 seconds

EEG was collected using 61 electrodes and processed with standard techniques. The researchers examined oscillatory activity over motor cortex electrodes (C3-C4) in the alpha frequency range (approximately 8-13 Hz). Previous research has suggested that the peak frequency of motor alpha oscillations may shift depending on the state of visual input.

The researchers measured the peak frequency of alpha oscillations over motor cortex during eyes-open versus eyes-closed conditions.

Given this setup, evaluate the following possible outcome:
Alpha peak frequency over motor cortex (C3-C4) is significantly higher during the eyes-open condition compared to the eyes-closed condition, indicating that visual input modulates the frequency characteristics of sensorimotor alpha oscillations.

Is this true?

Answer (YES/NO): YES